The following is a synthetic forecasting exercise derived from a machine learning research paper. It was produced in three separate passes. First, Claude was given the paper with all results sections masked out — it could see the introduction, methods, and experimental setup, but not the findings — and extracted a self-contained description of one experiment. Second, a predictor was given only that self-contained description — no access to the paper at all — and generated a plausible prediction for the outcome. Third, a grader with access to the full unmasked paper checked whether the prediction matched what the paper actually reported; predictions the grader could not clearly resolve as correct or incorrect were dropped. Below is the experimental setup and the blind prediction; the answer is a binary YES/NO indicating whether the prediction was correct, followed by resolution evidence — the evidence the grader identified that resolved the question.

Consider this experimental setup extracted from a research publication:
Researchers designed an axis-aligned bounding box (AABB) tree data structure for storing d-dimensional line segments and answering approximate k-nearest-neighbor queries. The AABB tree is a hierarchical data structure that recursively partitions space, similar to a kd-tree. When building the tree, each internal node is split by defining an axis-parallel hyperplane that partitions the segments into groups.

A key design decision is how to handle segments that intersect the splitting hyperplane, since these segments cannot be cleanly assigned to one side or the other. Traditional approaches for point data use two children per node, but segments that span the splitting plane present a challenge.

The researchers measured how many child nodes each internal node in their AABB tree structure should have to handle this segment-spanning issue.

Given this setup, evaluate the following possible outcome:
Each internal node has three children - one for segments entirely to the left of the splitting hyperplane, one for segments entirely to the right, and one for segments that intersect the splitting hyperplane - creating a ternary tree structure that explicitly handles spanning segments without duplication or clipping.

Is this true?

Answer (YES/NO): YES